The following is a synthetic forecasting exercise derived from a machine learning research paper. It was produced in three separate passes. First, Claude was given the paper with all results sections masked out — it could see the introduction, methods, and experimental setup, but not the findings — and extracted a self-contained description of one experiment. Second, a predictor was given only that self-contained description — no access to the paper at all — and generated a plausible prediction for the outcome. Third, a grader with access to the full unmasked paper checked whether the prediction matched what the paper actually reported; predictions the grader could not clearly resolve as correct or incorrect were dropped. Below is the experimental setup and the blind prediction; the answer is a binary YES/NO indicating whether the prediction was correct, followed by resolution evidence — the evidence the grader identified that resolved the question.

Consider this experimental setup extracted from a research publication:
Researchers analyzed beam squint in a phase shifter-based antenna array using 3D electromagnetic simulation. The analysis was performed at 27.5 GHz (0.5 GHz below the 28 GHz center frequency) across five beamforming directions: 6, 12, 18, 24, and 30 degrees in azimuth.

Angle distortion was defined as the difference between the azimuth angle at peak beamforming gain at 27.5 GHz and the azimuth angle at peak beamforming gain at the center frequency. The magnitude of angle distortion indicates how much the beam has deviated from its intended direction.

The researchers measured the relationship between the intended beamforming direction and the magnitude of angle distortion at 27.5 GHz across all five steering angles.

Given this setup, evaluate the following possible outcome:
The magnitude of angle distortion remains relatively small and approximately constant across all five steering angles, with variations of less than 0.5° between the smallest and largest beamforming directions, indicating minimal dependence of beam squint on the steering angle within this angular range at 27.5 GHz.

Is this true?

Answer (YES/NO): NO